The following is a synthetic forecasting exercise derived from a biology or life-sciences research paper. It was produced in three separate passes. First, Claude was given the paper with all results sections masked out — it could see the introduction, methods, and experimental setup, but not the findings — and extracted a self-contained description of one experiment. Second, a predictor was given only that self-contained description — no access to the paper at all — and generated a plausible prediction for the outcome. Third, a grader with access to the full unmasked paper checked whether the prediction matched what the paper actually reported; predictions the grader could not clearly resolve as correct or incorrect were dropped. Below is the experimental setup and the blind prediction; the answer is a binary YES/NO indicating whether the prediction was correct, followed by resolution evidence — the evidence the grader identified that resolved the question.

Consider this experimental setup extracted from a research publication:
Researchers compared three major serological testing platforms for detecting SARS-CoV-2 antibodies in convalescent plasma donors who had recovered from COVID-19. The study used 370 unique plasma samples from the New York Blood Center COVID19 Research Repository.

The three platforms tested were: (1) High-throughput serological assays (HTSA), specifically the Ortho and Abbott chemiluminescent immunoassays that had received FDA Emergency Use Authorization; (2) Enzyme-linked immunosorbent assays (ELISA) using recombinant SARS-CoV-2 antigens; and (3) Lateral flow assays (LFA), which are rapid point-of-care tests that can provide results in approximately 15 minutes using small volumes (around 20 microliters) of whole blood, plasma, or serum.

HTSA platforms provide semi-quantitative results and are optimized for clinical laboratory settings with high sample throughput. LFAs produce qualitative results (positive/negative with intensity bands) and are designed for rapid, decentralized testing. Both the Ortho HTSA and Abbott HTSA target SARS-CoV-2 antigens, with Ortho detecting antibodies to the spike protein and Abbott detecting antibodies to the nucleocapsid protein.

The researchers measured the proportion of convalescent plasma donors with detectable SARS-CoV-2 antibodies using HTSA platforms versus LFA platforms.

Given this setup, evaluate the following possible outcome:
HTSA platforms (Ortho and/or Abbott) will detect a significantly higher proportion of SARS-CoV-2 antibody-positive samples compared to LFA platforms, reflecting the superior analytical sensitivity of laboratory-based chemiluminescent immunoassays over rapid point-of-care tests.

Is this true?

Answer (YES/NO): YES